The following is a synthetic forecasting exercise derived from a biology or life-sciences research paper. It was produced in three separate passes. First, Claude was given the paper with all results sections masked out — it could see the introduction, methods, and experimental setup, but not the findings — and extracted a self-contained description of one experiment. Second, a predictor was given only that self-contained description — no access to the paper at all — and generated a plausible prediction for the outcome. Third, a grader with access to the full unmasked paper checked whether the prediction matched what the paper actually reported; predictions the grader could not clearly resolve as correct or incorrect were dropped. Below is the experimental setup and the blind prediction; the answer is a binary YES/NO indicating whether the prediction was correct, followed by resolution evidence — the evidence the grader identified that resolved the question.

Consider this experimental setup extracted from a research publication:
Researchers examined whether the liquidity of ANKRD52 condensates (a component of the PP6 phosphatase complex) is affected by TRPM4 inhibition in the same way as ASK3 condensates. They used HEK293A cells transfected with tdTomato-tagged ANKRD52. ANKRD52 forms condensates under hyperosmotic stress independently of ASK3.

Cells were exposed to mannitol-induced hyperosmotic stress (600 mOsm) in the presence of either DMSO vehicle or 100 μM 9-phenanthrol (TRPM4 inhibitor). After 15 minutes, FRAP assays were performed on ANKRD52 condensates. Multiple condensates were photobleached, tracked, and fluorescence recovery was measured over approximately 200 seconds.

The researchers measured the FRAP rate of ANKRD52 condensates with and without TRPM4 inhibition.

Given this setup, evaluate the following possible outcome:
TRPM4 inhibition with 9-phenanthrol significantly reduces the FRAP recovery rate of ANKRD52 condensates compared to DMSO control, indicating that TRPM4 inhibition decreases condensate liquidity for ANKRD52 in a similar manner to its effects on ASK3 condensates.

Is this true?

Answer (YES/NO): NO